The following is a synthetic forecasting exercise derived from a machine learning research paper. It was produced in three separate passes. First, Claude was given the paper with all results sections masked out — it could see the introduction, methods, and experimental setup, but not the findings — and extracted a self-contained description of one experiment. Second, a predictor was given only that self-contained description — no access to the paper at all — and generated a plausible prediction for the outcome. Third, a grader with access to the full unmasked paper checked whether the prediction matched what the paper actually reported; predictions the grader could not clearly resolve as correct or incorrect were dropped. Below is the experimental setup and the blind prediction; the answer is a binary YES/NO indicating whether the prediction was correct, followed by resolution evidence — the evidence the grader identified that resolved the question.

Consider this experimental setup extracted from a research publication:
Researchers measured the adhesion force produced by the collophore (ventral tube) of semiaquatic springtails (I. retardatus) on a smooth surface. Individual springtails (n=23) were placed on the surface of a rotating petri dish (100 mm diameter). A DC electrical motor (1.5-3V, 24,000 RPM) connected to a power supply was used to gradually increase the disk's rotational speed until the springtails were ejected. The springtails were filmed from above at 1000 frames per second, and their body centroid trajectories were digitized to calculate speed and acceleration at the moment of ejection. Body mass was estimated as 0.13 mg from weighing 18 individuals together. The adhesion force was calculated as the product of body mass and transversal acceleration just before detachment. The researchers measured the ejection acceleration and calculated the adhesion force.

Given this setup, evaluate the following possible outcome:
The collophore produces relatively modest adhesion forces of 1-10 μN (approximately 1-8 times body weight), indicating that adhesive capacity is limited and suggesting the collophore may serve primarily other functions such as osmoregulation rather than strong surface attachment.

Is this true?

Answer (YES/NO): NO